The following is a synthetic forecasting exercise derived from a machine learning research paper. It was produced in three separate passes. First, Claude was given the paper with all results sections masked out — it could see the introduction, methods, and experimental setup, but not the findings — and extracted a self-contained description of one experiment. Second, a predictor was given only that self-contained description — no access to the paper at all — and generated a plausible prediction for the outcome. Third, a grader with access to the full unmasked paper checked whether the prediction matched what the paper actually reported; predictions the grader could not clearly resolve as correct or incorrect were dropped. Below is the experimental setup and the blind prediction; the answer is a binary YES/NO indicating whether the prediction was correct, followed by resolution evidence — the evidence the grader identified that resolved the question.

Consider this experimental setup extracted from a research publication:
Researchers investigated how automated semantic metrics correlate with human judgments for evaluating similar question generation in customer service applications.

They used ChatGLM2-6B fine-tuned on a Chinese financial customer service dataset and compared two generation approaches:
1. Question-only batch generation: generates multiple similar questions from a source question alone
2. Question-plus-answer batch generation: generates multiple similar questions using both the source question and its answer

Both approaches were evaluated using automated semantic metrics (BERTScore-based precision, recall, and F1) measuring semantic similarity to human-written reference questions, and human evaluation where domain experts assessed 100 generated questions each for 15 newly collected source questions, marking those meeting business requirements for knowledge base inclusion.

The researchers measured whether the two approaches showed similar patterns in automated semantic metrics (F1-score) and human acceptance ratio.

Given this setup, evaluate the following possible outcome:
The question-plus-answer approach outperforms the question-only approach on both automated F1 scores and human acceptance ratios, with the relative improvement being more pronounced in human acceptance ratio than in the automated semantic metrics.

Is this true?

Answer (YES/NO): NO